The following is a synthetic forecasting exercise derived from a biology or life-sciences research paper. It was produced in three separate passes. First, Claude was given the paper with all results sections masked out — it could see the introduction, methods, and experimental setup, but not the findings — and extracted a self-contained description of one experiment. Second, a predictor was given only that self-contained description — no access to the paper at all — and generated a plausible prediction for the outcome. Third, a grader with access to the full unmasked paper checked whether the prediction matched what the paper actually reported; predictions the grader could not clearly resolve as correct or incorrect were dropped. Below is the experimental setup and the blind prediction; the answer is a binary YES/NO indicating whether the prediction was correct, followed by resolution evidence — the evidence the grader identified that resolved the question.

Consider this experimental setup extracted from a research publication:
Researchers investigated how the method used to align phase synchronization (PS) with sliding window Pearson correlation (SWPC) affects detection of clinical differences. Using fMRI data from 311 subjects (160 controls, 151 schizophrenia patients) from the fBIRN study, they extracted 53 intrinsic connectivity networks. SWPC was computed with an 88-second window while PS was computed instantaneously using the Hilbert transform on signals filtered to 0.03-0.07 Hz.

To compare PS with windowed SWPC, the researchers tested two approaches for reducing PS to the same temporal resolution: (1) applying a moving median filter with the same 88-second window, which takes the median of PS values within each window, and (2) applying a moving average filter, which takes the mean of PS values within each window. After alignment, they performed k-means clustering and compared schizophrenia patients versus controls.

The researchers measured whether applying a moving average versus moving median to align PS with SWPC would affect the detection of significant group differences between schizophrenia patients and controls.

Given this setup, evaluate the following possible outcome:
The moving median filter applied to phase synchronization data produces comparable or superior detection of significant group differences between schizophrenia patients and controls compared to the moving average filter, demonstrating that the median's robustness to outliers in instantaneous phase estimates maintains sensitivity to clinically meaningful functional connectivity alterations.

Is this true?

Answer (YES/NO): YES